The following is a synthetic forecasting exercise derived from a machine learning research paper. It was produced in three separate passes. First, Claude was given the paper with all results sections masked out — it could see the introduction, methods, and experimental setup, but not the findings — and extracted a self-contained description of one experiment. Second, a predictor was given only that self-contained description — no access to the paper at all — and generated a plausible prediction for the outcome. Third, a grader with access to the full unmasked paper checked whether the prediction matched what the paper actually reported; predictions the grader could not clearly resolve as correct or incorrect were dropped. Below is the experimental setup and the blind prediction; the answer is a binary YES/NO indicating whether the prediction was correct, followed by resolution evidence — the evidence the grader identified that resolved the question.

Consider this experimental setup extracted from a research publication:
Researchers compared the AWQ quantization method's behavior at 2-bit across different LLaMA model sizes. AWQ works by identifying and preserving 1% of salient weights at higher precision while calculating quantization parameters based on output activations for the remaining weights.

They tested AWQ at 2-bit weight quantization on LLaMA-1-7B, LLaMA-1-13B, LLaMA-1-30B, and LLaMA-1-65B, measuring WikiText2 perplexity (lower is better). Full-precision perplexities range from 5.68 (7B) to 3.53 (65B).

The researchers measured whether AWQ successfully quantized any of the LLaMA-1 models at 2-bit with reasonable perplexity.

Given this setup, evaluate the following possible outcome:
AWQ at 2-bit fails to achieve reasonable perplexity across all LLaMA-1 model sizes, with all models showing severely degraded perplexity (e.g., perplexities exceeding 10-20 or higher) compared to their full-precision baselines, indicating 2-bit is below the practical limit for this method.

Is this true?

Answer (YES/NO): YES